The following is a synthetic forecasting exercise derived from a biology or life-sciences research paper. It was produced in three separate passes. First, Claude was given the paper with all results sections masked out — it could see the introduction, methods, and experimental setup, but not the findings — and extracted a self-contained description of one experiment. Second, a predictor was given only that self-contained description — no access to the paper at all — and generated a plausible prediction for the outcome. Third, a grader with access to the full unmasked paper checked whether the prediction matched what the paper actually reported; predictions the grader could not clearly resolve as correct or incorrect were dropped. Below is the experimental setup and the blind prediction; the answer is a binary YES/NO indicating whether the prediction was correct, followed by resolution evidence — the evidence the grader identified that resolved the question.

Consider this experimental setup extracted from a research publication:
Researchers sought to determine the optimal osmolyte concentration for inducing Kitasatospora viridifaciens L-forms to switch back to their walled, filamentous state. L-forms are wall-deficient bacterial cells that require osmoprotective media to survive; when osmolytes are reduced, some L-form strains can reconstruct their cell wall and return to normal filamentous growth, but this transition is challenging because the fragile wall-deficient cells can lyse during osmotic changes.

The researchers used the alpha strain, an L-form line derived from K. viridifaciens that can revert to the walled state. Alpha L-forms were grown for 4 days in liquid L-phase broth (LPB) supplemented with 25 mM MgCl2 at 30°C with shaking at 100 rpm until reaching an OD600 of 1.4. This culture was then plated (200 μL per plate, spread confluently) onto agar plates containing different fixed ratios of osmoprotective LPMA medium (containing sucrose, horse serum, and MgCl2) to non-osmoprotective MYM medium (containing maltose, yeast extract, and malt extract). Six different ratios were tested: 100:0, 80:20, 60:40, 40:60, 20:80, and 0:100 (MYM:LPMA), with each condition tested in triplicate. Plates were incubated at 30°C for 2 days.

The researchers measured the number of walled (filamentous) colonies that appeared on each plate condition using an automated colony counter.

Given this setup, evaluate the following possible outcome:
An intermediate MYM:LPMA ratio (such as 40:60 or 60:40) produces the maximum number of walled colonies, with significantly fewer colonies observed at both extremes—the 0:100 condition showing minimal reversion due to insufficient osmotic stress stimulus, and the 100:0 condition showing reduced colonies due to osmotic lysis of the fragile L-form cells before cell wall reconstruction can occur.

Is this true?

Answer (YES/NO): NO